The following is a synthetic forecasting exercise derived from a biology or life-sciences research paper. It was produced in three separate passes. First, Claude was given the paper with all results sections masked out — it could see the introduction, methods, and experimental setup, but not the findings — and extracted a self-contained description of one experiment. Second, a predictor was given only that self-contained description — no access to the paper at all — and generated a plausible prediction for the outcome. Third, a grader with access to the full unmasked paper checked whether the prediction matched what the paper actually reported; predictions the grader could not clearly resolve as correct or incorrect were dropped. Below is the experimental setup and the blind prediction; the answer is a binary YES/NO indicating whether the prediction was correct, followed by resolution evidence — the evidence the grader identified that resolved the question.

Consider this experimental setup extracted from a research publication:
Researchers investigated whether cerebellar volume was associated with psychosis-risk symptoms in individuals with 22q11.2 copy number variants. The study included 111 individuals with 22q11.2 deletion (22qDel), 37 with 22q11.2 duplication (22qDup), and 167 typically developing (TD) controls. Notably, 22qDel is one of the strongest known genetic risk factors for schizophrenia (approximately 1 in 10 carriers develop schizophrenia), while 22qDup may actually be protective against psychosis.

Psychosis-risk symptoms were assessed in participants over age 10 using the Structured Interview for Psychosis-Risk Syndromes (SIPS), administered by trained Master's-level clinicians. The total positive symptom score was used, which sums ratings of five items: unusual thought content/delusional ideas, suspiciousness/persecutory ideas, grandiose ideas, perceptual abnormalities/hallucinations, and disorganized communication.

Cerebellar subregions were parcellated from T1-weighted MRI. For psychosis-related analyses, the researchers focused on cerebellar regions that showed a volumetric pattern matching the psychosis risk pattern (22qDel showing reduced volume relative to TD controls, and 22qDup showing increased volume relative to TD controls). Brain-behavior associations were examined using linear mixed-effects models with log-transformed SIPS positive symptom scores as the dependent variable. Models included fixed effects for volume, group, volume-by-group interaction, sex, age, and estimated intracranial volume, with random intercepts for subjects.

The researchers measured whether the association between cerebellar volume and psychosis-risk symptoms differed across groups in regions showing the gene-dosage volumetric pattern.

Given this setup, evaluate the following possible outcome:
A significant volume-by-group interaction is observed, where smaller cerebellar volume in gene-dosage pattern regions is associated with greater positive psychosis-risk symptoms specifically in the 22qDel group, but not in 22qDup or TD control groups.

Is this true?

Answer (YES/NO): NO